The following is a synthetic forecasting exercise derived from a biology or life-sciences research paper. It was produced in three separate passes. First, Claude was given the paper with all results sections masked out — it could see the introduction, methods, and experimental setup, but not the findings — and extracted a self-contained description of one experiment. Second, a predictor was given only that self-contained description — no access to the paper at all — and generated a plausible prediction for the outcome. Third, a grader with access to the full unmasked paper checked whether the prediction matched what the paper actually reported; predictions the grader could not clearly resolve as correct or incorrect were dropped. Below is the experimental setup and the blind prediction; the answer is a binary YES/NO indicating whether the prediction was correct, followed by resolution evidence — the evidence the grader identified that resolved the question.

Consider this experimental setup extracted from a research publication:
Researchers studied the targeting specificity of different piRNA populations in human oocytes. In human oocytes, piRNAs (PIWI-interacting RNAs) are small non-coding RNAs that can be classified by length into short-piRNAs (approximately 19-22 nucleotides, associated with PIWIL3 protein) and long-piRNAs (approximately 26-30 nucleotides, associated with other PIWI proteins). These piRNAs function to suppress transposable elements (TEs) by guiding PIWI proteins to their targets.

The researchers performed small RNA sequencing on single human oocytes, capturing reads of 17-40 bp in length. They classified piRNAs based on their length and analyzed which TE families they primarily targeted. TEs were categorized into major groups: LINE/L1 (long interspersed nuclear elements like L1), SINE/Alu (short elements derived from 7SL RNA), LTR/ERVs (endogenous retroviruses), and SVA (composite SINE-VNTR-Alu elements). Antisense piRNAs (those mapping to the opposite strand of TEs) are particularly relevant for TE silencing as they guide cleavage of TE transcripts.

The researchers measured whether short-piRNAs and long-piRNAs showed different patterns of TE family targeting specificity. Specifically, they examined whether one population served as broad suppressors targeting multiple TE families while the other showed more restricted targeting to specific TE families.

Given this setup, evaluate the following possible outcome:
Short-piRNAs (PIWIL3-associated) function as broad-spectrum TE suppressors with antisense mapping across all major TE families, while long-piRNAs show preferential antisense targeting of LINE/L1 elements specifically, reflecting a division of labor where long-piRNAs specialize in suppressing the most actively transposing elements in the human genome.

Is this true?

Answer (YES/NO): NO